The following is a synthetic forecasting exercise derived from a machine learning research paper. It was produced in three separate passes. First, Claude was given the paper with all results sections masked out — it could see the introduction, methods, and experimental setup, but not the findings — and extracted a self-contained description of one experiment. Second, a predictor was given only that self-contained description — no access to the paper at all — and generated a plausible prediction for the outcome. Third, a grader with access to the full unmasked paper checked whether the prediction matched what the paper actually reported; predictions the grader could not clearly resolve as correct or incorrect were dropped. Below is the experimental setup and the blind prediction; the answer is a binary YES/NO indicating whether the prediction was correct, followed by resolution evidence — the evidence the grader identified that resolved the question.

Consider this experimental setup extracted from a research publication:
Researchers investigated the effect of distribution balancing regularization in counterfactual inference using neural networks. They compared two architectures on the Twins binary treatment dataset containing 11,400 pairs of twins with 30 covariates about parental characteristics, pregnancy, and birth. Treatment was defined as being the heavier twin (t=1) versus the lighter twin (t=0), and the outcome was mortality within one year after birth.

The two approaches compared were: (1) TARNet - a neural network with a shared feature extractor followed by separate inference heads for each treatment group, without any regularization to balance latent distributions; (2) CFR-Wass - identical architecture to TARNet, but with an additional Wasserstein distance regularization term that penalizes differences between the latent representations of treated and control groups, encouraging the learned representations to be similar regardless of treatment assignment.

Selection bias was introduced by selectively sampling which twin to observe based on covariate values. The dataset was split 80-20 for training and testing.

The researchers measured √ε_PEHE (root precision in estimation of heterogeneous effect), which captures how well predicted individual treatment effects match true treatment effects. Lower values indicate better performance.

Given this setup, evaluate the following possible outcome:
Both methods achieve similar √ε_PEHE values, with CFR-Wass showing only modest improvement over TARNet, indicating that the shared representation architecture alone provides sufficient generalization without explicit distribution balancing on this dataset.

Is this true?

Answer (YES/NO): NO